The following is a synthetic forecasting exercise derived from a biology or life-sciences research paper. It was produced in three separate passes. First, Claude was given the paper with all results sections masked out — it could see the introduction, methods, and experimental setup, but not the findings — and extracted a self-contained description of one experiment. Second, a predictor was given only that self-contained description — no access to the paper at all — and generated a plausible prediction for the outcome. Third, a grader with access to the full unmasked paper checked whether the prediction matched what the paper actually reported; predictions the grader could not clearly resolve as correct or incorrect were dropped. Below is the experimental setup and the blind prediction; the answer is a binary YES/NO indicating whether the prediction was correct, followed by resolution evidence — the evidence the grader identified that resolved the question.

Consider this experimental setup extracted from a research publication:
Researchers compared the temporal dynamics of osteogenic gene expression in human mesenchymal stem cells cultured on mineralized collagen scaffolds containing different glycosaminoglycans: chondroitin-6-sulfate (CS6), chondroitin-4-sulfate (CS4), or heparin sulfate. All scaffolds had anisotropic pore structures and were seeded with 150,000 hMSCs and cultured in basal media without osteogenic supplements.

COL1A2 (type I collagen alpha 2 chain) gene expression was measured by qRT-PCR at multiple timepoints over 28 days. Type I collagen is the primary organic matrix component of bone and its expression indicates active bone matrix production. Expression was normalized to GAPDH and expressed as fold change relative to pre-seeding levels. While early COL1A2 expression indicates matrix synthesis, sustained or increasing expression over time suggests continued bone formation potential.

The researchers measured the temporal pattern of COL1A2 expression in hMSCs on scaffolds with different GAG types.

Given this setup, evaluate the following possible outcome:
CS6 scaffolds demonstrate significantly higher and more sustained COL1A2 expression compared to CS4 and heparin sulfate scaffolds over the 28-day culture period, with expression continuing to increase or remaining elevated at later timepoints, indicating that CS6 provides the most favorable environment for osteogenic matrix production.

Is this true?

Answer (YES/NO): NO